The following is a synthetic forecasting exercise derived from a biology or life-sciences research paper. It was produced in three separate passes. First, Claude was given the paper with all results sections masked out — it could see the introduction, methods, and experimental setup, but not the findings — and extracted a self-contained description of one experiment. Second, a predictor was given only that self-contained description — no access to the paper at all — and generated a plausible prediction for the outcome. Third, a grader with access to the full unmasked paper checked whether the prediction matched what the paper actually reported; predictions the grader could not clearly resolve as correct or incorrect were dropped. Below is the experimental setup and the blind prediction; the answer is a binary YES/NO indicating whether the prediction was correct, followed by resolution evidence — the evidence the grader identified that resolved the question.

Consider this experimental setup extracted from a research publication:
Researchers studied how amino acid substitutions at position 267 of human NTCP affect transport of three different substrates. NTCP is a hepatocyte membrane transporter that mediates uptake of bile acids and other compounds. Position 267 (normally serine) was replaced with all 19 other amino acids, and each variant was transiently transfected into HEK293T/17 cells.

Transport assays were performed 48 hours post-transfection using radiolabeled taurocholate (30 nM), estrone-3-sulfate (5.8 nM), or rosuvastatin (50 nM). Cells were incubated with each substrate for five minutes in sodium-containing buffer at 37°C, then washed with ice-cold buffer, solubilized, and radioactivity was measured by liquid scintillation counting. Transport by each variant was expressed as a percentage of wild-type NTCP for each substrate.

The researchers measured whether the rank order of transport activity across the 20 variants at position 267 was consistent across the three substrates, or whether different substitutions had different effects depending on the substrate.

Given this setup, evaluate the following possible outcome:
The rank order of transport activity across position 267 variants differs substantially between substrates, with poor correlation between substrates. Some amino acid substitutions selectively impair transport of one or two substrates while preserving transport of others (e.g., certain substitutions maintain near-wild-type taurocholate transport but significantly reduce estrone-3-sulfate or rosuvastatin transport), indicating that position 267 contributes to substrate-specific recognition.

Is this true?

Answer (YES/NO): NO